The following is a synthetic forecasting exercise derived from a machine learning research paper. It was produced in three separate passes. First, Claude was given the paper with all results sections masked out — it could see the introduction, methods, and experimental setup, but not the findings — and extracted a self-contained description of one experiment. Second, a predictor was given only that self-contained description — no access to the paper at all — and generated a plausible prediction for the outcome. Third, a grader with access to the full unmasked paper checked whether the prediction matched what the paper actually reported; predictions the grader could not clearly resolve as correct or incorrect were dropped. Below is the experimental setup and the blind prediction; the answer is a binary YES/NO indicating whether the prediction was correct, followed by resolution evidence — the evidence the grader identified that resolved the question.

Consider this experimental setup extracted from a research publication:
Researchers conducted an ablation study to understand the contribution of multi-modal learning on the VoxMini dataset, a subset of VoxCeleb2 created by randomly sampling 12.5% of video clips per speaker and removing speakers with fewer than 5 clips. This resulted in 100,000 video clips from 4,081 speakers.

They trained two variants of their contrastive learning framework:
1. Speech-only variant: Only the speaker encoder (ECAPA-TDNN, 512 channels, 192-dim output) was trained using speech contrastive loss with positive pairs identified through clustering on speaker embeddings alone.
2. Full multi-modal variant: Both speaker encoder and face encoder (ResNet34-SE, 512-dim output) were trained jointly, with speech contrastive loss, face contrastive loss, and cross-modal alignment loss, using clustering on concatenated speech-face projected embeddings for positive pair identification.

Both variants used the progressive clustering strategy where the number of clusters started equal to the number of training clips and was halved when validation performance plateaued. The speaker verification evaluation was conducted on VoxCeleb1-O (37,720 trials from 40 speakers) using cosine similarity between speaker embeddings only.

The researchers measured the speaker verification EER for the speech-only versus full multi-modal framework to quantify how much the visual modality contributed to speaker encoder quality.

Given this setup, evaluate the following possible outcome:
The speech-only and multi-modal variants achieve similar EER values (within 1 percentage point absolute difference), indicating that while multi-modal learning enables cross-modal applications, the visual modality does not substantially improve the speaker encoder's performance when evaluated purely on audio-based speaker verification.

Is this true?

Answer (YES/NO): NO